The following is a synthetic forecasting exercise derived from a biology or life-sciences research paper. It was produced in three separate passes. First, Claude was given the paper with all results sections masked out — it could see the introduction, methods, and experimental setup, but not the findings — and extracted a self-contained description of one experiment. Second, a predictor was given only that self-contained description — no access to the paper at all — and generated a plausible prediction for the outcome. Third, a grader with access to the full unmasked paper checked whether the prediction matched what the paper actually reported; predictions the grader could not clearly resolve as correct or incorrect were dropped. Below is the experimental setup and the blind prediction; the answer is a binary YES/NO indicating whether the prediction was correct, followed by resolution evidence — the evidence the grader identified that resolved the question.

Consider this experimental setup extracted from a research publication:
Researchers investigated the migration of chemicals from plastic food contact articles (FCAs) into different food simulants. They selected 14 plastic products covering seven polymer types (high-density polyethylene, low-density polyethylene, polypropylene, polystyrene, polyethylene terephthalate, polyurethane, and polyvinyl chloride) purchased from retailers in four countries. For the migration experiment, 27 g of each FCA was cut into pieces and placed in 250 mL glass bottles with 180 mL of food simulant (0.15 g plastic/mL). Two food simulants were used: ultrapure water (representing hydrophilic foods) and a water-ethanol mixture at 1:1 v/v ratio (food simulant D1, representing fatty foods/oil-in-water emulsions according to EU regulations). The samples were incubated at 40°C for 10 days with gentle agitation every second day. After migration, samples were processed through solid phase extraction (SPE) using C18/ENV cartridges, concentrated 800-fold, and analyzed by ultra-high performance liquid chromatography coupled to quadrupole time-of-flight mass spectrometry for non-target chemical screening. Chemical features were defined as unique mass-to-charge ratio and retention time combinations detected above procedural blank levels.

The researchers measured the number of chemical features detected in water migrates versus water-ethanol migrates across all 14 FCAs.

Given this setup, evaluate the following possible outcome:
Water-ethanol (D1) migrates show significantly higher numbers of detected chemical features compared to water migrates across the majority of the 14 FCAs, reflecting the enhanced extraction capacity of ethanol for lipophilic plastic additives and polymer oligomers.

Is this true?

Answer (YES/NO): YES